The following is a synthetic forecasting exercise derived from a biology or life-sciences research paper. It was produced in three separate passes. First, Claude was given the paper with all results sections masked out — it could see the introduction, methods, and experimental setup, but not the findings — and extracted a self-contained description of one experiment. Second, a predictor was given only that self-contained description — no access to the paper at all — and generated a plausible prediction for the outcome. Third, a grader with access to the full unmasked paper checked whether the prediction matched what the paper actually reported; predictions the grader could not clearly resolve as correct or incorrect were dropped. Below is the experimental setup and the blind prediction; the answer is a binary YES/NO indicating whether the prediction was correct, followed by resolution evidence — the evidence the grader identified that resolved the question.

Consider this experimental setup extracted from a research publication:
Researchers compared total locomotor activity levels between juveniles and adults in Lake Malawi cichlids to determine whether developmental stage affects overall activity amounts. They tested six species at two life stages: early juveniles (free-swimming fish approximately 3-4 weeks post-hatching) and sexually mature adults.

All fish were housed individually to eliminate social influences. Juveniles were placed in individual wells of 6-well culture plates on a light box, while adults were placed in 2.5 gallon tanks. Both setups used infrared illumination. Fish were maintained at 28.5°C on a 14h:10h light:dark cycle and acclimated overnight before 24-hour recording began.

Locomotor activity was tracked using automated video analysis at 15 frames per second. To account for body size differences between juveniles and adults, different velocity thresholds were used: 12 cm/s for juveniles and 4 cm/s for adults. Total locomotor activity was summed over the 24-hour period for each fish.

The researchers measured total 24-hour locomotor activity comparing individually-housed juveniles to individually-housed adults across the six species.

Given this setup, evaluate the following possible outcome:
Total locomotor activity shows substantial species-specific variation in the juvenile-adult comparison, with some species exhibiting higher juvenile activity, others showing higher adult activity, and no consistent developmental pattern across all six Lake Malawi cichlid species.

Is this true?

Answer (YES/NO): NO